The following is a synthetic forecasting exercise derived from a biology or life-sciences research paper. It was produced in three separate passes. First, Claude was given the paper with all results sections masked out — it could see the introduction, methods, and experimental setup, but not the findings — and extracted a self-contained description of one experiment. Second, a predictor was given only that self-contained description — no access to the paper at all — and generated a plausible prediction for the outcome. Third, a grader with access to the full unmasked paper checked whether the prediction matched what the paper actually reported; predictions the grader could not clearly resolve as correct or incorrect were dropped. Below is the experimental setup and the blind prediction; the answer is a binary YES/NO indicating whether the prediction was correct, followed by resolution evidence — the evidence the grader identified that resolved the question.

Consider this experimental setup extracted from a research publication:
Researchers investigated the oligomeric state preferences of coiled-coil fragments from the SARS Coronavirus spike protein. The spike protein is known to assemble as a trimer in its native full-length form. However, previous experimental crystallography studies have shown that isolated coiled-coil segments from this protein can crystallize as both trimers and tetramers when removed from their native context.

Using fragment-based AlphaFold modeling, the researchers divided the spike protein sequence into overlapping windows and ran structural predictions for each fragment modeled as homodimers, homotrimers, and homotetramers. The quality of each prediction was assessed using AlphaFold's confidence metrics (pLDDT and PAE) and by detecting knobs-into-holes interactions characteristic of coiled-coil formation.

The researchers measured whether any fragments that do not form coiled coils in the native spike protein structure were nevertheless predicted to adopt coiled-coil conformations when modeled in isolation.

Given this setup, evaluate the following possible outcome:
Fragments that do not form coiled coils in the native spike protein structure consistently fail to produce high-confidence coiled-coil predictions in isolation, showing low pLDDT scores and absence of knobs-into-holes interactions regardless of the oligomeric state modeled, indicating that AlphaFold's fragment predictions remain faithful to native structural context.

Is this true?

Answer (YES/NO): NO